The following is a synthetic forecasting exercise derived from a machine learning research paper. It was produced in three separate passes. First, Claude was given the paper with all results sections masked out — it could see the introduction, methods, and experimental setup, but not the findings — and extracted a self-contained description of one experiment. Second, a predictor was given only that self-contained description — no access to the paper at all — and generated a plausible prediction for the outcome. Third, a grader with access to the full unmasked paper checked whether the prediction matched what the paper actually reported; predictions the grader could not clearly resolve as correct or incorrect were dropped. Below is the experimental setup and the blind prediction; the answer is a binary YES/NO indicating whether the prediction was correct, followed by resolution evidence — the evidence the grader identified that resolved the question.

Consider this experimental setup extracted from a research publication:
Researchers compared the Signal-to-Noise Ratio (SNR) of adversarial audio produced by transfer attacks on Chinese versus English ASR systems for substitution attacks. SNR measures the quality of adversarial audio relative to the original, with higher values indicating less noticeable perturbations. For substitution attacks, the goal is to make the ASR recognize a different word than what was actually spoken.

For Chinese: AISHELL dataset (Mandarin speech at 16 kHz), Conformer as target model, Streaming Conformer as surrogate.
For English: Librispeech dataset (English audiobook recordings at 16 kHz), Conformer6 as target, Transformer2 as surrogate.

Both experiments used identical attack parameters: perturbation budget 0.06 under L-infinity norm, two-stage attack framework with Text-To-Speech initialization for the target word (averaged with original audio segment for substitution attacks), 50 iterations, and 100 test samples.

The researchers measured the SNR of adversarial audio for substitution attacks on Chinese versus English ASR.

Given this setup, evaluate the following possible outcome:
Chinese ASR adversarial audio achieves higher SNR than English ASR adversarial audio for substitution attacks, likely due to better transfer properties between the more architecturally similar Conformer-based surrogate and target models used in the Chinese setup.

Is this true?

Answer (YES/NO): NO